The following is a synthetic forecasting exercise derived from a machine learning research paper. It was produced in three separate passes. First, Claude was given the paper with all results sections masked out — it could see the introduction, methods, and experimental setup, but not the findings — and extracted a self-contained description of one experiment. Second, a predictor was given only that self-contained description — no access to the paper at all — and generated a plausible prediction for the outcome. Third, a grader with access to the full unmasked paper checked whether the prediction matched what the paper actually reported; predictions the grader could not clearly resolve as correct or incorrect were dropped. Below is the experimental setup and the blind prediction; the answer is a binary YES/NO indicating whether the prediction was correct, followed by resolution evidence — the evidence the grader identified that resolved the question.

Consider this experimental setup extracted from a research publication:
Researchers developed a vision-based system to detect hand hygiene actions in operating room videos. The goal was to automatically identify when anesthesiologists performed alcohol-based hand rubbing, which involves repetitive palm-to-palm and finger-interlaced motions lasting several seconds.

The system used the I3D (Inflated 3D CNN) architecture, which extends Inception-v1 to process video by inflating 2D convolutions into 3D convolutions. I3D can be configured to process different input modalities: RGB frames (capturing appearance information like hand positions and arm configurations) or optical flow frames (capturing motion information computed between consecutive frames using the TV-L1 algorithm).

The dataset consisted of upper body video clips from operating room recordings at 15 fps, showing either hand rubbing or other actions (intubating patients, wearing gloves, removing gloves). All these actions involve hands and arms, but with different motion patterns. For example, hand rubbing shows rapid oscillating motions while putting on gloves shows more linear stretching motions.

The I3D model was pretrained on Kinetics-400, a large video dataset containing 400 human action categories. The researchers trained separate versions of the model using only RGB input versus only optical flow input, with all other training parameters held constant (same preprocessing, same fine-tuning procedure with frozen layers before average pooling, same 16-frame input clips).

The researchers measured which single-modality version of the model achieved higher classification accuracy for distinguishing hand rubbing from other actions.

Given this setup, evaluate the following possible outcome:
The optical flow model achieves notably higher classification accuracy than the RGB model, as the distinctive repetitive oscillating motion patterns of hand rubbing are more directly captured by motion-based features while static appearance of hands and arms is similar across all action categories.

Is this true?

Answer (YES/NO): NO